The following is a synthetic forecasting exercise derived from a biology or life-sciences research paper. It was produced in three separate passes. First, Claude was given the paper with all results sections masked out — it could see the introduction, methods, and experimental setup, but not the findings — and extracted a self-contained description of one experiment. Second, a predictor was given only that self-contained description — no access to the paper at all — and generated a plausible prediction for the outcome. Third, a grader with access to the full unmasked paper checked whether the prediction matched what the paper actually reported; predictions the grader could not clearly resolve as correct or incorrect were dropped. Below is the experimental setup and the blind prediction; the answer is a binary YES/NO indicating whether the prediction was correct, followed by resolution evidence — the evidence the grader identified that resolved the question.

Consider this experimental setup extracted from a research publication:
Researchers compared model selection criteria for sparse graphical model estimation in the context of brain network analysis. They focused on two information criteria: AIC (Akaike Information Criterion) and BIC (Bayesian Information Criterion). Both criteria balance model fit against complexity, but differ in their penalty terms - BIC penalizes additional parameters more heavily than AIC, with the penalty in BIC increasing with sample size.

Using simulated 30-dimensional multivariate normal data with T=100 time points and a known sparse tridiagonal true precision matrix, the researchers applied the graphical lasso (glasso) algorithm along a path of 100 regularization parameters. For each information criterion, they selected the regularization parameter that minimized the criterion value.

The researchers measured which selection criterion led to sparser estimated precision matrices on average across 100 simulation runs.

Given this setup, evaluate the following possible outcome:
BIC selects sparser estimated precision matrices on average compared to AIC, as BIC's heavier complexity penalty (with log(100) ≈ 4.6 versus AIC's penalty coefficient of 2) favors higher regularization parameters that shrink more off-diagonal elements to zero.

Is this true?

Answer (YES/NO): YES